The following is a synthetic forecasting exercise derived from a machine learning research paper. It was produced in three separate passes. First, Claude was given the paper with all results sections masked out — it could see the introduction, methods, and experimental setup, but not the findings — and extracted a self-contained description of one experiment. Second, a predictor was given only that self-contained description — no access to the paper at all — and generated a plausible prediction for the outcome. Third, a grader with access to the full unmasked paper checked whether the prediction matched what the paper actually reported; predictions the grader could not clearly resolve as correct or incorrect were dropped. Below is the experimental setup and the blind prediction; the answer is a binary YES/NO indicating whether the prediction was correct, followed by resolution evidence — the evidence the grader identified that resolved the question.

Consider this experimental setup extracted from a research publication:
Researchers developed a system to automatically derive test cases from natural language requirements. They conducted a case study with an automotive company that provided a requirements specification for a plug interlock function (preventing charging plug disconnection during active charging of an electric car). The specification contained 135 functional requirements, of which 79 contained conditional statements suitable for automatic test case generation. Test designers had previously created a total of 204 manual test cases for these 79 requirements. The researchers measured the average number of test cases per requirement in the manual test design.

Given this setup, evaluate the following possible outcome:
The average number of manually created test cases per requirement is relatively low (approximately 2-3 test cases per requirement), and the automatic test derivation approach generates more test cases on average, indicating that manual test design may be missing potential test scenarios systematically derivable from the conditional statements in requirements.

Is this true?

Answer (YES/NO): YES